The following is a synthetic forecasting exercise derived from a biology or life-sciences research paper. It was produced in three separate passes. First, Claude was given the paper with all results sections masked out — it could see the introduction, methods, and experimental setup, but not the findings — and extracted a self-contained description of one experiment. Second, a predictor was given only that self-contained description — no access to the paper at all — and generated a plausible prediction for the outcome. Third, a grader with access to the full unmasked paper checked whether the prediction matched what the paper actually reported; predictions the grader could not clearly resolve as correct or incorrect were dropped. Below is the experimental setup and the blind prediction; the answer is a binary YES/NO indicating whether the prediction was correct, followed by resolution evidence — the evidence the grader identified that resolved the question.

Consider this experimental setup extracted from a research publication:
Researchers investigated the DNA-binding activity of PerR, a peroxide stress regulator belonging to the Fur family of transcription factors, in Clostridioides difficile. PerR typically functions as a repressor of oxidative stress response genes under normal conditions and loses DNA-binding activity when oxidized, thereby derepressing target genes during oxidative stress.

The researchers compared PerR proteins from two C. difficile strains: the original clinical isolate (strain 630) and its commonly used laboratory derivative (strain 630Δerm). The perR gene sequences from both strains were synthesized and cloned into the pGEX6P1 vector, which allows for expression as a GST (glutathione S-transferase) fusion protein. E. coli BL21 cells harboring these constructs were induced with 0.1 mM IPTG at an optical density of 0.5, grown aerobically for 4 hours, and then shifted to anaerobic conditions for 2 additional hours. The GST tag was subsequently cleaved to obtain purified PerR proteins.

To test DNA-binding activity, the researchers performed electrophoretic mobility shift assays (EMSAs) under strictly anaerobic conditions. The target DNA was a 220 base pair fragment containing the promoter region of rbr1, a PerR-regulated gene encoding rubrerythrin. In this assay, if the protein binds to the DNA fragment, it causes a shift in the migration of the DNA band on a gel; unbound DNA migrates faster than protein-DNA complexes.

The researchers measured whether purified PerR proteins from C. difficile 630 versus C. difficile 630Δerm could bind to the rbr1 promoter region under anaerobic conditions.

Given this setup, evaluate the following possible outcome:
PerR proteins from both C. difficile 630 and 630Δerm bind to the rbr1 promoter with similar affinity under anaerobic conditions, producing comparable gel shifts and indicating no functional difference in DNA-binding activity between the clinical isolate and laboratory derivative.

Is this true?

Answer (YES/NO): NO